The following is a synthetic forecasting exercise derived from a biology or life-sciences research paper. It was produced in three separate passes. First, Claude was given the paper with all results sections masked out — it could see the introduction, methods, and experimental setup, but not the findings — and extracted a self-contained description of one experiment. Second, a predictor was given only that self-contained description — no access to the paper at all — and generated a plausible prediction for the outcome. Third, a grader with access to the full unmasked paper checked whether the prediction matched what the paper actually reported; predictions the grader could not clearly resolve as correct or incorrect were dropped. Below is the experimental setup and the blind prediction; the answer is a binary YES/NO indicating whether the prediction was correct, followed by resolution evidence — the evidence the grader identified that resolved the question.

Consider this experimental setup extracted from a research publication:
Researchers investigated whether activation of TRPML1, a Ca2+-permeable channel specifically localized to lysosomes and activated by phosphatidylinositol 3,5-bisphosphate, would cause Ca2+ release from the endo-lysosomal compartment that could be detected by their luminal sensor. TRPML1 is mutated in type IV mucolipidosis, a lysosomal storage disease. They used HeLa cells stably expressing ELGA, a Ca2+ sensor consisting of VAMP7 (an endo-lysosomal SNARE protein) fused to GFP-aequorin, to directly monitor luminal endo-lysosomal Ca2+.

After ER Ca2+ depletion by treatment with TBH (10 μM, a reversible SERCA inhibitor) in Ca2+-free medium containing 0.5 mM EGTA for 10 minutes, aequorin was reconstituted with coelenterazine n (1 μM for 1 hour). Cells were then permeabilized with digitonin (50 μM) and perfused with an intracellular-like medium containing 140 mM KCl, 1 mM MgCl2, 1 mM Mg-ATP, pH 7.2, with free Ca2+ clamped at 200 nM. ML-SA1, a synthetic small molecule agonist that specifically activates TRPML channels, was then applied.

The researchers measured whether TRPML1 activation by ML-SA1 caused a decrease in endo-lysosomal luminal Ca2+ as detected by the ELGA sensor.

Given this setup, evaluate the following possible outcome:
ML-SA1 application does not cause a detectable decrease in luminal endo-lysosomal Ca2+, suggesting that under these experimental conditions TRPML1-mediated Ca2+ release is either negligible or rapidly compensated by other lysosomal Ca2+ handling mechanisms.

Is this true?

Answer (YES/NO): NO